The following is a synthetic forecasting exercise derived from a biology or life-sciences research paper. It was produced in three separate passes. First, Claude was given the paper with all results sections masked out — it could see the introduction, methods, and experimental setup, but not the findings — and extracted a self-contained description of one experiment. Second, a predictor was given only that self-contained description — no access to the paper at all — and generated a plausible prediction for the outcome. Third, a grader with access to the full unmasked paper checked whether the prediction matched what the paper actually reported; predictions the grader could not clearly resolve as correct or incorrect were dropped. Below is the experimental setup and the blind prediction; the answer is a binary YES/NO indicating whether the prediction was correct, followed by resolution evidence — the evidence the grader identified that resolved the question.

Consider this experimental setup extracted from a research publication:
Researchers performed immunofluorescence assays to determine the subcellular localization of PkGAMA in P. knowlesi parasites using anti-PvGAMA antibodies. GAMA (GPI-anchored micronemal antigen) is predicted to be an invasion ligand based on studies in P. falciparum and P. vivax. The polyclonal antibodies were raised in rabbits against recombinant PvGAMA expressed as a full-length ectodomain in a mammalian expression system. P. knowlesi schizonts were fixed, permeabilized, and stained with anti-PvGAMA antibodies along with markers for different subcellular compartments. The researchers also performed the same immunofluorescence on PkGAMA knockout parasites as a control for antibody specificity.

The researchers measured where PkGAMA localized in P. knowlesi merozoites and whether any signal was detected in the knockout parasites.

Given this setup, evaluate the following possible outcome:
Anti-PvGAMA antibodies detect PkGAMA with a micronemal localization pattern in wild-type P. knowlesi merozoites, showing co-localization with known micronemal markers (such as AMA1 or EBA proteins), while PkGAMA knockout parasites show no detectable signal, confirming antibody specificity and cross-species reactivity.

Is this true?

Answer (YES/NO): YES